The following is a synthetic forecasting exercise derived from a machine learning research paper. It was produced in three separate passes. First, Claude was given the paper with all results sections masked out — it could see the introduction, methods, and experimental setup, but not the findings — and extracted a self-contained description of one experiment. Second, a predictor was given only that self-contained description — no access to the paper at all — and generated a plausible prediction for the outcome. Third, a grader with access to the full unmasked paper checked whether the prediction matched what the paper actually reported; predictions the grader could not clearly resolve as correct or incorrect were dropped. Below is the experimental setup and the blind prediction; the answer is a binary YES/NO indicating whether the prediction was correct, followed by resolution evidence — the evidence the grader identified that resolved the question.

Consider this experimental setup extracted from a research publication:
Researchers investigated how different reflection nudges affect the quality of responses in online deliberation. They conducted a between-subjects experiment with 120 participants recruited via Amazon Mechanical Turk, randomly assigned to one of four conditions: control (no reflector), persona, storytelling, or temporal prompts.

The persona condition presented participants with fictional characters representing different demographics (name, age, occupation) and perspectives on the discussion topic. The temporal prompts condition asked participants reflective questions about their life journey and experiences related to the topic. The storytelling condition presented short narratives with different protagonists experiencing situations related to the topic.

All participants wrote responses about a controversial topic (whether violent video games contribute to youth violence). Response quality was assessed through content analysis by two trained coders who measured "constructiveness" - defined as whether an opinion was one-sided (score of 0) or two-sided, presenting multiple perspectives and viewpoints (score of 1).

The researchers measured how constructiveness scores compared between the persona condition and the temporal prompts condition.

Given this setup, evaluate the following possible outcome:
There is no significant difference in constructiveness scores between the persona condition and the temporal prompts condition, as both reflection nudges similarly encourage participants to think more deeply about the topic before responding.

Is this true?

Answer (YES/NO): NO